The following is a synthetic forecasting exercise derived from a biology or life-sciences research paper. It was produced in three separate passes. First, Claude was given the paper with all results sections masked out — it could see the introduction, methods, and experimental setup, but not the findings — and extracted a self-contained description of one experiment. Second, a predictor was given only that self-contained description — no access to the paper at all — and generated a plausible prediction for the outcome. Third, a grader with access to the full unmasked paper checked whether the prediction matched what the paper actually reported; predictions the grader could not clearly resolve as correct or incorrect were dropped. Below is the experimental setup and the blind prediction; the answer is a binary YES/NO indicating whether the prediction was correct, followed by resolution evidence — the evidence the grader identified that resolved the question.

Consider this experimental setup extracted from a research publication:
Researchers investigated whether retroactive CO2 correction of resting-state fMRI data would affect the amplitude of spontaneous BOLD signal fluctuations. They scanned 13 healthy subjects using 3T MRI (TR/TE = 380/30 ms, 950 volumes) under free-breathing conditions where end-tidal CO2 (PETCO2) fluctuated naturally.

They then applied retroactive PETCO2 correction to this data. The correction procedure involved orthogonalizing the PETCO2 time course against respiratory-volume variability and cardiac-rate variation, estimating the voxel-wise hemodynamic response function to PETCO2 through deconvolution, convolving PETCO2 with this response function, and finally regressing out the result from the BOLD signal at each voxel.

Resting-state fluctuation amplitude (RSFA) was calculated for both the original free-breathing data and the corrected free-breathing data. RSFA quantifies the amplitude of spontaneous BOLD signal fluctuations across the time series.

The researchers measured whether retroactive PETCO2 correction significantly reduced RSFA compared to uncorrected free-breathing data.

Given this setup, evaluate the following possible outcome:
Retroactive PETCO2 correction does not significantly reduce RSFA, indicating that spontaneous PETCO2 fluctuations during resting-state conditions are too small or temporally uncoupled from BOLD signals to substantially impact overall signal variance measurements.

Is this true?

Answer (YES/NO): YES